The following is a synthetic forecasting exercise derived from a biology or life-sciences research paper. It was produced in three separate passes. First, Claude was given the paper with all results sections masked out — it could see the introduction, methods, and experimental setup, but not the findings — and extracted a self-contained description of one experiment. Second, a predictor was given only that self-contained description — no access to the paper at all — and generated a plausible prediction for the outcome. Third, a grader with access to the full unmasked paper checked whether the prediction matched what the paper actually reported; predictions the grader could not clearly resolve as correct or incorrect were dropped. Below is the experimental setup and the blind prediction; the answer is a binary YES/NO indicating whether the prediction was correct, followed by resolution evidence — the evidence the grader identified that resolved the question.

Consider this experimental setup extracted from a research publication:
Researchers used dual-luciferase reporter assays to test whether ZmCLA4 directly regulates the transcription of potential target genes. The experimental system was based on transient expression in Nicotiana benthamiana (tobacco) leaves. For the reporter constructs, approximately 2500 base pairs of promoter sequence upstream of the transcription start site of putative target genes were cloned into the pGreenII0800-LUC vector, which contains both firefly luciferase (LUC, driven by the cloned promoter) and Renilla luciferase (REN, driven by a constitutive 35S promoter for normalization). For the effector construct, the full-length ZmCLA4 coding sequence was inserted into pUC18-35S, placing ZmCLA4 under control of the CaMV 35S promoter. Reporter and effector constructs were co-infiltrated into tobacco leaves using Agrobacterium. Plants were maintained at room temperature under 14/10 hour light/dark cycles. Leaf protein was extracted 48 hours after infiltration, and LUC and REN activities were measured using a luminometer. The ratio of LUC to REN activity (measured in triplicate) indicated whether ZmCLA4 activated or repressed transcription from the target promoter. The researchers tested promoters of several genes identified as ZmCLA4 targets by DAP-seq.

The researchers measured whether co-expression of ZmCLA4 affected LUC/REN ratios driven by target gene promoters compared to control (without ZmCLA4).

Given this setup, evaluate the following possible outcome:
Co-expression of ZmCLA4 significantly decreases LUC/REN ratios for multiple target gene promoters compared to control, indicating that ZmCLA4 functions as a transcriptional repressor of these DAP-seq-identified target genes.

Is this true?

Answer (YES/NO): YES